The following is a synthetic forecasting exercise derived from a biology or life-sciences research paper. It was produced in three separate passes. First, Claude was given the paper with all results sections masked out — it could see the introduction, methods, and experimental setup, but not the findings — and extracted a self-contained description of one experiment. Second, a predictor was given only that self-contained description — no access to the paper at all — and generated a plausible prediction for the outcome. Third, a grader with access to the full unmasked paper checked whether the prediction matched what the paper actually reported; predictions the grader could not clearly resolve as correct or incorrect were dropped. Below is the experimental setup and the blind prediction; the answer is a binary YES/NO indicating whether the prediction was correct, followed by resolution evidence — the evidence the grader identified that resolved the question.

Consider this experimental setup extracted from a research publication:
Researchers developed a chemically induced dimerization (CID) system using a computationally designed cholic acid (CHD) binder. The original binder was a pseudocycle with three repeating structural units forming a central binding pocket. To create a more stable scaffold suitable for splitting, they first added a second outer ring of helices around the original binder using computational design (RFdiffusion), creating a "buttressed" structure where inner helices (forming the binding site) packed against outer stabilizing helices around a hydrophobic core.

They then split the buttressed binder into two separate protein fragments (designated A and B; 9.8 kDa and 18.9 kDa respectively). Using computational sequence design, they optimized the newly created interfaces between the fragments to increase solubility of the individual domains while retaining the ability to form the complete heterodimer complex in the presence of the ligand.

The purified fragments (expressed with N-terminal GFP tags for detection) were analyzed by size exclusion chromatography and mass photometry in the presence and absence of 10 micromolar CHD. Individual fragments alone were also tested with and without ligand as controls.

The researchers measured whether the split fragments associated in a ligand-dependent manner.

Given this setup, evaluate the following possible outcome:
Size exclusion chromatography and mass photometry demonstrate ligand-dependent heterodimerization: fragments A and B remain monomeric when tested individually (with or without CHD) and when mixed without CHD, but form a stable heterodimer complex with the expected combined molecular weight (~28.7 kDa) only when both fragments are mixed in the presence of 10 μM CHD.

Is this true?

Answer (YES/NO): NO